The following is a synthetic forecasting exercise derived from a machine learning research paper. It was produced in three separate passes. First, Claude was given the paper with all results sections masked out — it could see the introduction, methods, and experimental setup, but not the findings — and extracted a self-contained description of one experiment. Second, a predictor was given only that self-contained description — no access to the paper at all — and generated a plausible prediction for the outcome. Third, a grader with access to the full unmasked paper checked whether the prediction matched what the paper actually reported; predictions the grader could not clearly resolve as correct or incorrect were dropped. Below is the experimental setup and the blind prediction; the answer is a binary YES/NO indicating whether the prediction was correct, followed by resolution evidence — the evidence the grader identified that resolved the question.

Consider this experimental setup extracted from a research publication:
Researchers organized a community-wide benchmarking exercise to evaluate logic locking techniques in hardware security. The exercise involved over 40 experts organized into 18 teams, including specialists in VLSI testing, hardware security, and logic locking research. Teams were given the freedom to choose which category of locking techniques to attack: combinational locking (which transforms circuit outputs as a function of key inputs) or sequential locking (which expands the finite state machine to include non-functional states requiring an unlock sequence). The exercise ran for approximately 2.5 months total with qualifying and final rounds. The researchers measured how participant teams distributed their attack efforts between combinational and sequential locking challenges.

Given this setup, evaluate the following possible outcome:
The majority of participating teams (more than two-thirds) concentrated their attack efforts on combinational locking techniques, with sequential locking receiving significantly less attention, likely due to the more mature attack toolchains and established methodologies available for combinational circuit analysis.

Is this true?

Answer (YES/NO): YES